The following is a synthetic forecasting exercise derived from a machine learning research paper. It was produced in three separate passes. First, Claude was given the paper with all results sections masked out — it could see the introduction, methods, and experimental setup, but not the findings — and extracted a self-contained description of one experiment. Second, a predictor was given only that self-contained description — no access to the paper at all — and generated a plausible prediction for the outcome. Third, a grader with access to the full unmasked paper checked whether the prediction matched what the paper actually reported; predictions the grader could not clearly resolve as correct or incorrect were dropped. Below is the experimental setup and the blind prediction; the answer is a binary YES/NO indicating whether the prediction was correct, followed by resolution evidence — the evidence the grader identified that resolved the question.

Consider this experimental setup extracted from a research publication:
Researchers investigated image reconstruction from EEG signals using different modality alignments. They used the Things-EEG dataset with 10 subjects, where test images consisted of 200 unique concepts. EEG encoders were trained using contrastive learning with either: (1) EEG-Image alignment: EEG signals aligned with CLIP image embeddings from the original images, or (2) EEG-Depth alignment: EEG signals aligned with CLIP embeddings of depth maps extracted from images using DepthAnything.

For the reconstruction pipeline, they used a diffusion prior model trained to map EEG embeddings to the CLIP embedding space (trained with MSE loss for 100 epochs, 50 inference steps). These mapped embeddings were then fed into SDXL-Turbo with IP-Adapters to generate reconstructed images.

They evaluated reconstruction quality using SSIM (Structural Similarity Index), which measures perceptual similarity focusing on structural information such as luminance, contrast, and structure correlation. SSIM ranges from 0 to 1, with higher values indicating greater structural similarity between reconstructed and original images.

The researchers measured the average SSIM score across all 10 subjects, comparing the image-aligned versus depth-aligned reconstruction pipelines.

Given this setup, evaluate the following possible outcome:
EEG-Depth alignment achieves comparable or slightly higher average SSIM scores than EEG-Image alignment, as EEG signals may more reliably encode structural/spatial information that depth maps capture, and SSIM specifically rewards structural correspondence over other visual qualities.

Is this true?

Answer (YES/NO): YES